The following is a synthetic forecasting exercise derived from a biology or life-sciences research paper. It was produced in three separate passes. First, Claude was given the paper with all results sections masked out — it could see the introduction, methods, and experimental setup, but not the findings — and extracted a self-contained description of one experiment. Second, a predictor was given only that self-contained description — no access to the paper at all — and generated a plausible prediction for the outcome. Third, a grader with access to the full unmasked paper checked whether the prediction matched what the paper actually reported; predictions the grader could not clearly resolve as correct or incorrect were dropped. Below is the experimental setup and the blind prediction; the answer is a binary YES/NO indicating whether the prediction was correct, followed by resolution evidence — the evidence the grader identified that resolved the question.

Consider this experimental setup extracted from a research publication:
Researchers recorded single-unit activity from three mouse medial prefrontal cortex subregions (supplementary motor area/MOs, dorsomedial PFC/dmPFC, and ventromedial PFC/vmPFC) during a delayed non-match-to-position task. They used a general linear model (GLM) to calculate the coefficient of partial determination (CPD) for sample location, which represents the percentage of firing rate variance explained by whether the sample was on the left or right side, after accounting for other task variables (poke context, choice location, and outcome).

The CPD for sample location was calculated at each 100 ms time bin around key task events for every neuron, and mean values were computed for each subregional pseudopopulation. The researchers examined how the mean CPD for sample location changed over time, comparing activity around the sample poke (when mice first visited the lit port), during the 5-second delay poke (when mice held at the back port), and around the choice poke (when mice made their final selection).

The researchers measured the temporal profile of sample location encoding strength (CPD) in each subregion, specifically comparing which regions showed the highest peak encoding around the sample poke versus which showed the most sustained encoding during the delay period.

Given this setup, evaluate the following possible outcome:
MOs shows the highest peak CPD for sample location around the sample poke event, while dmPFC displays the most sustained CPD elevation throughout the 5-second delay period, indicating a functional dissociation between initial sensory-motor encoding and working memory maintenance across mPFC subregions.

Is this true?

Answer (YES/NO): YES